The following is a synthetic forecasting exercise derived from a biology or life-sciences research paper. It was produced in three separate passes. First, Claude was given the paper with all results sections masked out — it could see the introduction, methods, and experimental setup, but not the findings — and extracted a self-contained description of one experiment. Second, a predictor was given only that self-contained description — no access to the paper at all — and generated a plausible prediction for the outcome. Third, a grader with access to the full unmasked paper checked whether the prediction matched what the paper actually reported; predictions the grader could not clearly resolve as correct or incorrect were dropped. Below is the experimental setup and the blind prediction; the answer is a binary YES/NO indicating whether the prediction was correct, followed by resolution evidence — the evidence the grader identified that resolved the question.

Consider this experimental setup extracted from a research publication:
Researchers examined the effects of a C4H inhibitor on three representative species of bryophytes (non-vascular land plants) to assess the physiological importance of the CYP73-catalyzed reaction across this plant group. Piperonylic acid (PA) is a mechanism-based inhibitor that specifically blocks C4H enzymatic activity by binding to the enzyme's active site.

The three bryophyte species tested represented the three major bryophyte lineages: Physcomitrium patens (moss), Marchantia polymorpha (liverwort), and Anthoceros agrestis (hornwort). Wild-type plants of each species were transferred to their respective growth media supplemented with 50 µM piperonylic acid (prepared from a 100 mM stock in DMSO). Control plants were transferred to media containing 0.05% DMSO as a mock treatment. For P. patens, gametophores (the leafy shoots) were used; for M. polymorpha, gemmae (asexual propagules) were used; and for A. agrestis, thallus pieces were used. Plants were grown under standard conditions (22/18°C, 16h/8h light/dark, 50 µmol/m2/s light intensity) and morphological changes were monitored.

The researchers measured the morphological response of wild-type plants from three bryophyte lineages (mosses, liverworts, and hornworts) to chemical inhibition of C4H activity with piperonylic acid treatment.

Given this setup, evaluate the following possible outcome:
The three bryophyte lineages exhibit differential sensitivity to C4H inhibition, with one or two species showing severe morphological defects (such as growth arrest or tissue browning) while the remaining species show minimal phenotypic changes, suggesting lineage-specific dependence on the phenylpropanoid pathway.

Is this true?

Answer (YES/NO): NO